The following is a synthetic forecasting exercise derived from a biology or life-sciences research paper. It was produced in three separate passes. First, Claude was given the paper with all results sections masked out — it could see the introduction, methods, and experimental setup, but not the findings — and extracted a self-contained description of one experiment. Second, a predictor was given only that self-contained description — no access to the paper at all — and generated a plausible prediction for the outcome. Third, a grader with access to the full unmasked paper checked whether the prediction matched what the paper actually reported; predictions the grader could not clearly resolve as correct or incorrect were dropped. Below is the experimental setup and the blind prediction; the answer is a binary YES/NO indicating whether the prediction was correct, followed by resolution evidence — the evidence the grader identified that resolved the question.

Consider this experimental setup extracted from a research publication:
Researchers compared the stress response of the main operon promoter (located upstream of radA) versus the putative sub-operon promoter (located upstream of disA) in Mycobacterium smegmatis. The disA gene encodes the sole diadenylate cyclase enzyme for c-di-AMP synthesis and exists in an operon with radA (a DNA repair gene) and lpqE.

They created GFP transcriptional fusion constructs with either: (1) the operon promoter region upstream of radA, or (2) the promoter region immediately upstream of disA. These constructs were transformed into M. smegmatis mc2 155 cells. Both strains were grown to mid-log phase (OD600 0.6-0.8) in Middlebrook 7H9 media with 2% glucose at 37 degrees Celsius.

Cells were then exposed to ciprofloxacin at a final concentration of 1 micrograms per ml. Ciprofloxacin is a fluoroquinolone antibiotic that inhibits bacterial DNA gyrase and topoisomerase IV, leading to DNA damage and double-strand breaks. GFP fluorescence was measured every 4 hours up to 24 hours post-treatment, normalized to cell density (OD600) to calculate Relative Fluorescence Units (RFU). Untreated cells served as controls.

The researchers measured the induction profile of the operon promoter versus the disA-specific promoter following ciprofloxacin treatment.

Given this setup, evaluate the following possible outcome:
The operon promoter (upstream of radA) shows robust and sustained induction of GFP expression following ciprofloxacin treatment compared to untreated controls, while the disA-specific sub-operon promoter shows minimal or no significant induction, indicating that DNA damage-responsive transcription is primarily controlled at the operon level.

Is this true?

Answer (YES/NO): YES